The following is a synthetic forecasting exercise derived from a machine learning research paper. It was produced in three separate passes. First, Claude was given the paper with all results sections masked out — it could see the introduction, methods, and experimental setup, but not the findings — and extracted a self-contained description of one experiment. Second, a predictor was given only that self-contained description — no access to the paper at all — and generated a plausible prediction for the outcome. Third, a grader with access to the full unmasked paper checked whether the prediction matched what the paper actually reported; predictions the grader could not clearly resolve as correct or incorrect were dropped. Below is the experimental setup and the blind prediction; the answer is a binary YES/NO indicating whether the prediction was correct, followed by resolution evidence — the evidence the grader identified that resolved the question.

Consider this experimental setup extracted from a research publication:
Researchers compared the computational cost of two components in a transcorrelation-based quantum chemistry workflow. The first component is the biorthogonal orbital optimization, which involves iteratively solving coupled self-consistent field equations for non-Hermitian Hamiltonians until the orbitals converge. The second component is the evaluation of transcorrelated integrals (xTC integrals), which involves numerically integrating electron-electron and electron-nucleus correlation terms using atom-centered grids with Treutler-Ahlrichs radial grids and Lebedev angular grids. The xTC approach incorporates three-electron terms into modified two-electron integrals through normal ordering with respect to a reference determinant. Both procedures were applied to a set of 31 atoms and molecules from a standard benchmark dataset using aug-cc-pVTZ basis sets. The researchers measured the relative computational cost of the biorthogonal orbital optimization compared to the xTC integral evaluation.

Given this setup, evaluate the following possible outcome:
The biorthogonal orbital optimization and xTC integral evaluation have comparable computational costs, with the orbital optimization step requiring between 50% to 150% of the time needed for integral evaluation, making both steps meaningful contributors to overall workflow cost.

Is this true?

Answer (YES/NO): NO